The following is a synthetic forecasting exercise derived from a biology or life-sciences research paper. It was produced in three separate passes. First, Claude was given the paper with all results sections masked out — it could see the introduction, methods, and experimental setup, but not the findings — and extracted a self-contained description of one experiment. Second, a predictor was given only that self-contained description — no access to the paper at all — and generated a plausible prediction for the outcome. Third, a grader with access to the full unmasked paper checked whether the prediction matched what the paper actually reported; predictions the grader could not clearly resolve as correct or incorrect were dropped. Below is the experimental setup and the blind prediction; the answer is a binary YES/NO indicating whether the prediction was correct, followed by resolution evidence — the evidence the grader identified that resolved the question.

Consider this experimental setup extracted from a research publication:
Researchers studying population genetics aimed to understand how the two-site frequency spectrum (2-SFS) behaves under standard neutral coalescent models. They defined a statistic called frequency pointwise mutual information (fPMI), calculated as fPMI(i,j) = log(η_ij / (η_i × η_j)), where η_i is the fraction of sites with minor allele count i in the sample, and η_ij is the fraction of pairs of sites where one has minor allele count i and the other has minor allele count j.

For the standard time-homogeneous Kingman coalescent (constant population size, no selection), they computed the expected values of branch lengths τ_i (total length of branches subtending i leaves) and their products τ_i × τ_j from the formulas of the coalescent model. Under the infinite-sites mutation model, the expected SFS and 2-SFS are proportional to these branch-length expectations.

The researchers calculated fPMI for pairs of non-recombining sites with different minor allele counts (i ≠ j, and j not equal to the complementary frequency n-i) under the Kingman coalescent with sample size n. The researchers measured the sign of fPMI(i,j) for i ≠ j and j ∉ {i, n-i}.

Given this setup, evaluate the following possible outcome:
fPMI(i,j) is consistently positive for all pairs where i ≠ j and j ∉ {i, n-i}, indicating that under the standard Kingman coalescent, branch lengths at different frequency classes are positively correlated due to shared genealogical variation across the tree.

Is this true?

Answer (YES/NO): NO